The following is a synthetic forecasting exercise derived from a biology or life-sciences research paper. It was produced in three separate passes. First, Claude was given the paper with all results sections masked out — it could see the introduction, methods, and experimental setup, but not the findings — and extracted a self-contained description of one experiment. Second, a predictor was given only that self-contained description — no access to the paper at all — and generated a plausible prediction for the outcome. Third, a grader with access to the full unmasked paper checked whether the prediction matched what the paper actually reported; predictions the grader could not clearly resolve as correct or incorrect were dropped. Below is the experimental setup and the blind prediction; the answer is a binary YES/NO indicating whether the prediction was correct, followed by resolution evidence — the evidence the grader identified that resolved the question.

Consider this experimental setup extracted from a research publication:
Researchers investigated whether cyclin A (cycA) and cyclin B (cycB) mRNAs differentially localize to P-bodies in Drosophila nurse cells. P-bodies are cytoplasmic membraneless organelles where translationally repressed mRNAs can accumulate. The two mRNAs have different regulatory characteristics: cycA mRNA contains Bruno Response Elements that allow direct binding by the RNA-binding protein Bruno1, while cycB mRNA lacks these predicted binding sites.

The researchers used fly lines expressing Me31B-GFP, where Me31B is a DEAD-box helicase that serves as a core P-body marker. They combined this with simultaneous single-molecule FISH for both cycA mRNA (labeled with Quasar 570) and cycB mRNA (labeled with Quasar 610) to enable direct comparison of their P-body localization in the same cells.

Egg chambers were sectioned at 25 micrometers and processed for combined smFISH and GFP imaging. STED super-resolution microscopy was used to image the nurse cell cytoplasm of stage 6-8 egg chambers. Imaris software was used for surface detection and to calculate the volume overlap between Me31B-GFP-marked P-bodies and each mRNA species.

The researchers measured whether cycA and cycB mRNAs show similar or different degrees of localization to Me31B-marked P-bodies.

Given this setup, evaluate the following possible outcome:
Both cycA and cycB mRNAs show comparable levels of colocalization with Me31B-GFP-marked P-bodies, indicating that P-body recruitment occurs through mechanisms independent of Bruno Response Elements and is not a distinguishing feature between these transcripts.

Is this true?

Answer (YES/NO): YES